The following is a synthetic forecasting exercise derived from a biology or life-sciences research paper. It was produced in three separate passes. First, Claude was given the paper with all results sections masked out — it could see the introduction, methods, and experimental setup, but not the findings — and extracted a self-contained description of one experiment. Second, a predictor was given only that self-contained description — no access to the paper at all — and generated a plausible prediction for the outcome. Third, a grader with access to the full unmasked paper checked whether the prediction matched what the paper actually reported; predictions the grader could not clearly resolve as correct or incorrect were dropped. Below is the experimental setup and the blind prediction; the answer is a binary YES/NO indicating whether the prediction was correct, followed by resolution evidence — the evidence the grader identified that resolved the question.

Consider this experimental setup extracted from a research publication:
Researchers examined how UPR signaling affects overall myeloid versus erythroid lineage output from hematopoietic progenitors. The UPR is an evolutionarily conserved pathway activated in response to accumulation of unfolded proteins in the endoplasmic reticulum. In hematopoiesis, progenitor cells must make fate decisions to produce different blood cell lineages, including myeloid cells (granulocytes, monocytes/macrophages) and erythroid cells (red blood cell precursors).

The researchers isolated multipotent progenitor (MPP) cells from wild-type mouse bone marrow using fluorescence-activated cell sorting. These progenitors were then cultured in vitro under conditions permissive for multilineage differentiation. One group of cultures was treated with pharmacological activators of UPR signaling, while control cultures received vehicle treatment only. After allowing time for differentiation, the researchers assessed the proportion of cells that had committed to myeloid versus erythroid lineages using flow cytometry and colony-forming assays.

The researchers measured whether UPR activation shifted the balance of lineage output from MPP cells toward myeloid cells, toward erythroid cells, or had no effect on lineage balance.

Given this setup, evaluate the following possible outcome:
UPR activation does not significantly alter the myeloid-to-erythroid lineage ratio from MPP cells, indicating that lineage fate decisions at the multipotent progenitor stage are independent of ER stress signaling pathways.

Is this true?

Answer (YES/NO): NO